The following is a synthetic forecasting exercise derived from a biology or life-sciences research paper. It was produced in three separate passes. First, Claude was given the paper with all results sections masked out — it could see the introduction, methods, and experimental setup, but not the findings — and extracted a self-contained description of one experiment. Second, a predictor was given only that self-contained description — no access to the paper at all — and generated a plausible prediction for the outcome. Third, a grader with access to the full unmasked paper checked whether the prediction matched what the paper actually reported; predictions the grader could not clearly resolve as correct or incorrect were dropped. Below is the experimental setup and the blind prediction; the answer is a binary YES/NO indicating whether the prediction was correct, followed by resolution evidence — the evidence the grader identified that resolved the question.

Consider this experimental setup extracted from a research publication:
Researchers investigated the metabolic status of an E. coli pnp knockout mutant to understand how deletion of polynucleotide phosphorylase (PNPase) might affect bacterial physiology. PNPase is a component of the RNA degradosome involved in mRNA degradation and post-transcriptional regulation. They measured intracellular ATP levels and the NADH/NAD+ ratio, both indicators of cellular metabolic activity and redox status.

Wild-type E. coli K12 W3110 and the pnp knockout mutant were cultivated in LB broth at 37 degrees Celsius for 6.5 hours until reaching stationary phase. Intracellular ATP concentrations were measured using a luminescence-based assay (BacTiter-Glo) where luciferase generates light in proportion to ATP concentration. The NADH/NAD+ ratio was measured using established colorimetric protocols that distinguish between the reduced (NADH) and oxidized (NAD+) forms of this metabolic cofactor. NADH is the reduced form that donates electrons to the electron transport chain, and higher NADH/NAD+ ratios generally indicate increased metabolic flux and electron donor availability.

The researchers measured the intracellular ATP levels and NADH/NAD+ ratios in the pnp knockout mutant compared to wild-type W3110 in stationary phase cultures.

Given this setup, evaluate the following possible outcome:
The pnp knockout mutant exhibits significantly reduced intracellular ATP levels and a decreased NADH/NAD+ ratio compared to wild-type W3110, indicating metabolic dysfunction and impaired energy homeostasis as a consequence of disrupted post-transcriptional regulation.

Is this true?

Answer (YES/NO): NO